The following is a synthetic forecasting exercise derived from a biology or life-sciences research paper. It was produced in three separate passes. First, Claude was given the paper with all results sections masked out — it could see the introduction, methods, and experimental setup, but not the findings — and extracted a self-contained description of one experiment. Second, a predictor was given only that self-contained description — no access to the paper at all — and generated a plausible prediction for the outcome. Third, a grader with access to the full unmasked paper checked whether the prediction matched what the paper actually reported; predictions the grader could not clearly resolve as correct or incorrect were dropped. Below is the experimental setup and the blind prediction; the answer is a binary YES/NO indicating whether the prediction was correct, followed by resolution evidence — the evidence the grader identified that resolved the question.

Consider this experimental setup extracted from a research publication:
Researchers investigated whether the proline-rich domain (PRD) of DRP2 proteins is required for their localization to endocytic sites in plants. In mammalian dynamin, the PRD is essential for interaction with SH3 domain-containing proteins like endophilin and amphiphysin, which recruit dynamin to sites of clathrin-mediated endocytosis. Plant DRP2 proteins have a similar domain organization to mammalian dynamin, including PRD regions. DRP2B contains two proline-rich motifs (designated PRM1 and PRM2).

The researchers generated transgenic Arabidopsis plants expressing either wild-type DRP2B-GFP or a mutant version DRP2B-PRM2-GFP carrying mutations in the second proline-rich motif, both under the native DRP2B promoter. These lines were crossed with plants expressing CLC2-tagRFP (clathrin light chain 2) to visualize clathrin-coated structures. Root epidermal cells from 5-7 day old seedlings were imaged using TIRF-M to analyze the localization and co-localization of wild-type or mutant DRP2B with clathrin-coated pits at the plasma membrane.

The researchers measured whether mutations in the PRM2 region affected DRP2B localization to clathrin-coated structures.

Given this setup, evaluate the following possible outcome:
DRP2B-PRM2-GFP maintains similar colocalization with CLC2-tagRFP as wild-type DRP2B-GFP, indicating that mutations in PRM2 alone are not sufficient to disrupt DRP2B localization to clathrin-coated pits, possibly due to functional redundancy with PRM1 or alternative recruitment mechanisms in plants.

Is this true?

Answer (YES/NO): YES